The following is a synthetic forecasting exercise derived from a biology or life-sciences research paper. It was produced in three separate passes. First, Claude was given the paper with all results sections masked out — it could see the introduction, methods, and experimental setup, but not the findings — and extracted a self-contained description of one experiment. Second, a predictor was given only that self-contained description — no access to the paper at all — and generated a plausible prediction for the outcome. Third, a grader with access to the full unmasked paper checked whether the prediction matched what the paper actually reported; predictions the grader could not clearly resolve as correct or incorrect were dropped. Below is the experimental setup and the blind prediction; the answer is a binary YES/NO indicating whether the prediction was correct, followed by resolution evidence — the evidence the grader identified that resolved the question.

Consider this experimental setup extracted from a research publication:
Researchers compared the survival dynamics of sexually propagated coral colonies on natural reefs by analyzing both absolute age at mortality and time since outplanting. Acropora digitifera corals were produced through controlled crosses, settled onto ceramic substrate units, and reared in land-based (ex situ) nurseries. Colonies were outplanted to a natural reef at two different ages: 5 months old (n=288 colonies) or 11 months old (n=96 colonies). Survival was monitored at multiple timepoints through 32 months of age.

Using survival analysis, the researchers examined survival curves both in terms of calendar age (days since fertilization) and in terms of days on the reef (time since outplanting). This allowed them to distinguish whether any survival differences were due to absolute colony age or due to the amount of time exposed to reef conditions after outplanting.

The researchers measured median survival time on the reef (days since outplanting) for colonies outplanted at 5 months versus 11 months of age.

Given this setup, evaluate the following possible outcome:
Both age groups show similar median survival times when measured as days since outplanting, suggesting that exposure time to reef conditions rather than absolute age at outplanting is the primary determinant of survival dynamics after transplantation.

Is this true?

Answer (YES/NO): NO